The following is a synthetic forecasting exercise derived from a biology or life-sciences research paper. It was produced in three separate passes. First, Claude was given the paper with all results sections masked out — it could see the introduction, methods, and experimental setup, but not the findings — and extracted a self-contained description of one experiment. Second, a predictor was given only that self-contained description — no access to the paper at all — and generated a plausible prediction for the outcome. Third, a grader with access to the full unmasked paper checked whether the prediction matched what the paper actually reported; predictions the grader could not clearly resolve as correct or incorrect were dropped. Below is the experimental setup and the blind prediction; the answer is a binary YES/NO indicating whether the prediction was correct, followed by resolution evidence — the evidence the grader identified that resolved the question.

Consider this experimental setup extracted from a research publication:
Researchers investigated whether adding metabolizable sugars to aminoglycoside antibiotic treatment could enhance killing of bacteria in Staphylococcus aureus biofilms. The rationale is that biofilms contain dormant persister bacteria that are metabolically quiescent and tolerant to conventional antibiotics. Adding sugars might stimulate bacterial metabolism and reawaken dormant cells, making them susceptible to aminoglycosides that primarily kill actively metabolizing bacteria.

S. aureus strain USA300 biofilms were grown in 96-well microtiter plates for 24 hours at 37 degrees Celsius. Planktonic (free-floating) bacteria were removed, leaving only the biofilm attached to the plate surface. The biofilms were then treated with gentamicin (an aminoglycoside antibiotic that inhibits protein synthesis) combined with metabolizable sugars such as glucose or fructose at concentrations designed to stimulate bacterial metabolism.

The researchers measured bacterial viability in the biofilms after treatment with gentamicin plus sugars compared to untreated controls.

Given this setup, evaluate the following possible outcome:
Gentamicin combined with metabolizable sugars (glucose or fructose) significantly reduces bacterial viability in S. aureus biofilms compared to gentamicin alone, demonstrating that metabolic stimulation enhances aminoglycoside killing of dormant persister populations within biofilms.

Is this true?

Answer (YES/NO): NO